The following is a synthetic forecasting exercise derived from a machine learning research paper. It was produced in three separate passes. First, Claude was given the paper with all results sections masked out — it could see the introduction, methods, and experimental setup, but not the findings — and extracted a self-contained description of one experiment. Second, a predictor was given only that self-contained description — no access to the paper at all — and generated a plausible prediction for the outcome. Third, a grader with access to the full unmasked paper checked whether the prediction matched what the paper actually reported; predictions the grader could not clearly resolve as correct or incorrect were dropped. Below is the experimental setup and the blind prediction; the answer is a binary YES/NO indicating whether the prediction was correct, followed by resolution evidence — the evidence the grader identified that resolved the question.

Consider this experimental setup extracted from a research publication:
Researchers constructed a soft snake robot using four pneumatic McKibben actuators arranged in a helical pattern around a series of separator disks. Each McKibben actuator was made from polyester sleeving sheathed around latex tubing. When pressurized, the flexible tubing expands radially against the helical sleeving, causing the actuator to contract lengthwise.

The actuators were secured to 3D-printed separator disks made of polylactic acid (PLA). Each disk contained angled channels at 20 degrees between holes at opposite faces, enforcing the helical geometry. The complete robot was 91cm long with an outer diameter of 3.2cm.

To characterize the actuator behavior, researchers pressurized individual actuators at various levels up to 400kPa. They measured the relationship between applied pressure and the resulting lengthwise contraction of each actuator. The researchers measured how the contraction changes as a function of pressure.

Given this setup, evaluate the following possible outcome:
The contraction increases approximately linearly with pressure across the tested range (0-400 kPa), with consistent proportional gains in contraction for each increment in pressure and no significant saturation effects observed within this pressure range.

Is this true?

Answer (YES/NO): YES